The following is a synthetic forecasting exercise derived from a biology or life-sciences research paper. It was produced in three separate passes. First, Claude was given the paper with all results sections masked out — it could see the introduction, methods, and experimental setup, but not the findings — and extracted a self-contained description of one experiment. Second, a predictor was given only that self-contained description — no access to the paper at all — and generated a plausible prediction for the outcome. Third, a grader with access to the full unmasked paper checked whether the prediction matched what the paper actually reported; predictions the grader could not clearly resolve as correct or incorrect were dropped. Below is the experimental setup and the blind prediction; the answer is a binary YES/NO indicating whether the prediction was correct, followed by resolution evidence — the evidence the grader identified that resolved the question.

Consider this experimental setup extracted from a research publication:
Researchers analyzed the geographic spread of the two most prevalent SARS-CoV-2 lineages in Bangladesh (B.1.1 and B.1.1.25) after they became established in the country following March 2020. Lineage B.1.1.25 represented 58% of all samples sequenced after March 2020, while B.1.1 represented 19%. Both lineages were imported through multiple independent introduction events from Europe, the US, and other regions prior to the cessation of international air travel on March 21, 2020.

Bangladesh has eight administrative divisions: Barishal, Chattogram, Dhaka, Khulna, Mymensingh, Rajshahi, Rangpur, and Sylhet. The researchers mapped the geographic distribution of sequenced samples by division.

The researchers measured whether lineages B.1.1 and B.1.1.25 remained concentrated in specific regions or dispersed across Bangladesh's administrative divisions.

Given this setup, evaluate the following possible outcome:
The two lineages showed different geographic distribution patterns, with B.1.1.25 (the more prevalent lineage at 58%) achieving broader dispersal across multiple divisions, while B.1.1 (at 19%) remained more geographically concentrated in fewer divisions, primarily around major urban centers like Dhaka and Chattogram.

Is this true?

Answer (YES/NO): NO